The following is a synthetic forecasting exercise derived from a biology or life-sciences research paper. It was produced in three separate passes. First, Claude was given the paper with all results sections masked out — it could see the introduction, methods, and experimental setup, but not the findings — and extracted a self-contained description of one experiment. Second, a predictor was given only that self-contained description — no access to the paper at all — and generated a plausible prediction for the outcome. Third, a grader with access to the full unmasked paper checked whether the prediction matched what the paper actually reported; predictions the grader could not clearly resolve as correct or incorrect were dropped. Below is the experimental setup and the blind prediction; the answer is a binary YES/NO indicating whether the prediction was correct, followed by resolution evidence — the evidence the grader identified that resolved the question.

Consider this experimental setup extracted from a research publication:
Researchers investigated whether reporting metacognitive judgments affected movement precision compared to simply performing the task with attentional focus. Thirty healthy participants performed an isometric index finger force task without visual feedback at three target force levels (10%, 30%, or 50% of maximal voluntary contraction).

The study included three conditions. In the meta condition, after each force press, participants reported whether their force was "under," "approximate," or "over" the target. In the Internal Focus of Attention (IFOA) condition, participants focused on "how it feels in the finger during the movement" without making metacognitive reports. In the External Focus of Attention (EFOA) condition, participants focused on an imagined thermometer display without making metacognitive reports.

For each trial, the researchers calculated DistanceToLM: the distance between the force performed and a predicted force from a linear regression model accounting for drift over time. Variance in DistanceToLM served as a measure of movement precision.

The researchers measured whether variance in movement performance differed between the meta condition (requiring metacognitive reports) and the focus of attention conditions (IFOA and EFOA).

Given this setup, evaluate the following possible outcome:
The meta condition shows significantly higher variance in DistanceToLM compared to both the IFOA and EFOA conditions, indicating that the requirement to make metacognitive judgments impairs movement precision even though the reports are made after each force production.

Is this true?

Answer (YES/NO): NO